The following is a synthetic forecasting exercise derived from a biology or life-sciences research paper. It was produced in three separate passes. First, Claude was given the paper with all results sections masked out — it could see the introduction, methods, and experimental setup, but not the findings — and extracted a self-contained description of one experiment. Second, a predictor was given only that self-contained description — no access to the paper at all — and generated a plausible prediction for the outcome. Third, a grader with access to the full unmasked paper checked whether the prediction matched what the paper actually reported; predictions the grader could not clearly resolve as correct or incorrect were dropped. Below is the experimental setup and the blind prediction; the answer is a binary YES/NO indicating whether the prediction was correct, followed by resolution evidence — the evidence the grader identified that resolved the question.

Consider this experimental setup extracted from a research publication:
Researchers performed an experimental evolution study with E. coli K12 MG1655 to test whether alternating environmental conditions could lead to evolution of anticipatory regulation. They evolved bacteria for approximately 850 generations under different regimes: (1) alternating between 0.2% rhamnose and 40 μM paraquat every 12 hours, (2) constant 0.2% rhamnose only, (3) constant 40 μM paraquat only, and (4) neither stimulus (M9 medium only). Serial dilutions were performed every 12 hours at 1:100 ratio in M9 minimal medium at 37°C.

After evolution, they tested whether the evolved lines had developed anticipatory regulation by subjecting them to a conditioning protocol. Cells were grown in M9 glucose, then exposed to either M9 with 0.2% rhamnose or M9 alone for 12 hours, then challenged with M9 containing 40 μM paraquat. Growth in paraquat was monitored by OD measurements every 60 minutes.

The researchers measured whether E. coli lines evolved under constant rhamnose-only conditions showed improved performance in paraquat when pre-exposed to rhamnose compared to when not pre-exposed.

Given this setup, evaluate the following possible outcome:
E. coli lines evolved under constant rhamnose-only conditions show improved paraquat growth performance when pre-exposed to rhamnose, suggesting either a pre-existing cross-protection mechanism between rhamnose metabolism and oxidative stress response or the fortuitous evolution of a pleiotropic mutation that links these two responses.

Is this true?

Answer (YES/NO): NO